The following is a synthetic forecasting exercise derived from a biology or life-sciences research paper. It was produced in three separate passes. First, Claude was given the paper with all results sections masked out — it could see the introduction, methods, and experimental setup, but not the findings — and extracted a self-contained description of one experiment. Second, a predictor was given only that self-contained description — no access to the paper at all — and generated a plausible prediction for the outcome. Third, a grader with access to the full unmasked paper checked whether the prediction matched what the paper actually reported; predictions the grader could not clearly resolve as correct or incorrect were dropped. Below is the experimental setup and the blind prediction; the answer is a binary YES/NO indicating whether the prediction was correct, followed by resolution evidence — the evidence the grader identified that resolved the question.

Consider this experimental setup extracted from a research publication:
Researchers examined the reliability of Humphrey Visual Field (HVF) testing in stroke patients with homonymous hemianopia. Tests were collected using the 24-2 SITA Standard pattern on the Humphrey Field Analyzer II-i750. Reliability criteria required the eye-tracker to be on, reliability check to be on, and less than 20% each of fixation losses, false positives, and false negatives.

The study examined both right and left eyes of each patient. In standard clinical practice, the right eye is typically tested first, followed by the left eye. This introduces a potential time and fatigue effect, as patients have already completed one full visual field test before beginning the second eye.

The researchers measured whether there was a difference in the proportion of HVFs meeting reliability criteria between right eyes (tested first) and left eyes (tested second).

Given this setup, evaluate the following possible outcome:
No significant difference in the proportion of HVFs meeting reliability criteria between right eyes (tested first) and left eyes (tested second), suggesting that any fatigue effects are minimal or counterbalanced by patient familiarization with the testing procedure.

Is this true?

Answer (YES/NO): NO